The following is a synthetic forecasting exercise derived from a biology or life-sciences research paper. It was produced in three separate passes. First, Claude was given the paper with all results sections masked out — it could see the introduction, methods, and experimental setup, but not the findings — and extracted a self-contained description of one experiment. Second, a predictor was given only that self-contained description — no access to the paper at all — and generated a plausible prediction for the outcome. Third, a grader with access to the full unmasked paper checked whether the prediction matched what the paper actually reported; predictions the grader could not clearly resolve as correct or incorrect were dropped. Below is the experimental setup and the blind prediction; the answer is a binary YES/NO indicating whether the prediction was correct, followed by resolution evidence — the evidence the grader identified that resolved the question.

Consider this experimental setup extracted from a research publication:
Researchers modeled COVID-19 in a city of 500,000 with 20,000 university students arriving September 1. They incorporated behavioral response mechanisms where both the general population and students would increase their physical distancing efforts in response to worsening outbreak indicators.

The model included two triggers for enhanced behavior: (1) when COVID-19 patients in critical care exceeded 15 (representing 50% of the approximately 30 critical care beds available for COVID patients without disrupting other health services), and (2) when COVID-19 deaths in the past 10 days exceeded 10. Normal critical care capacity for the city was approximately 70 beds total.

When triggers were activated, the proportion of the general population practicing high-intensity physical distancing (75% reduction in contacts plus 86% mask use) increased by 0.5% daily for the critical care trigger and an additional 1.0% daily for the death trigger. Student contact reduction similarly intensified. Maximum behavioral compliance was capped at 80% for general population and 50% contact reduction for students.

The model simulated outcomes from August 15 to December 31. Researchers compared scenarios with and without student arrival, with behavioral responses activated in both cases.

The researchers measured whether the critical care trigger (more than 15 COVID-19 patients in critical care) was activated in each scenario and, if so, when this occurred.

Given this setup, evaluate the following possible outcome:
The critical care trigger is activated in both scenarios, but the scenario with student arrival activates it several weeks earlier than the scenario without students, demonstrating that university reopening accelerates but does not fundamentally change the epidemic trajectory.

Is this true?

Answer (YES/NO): YES